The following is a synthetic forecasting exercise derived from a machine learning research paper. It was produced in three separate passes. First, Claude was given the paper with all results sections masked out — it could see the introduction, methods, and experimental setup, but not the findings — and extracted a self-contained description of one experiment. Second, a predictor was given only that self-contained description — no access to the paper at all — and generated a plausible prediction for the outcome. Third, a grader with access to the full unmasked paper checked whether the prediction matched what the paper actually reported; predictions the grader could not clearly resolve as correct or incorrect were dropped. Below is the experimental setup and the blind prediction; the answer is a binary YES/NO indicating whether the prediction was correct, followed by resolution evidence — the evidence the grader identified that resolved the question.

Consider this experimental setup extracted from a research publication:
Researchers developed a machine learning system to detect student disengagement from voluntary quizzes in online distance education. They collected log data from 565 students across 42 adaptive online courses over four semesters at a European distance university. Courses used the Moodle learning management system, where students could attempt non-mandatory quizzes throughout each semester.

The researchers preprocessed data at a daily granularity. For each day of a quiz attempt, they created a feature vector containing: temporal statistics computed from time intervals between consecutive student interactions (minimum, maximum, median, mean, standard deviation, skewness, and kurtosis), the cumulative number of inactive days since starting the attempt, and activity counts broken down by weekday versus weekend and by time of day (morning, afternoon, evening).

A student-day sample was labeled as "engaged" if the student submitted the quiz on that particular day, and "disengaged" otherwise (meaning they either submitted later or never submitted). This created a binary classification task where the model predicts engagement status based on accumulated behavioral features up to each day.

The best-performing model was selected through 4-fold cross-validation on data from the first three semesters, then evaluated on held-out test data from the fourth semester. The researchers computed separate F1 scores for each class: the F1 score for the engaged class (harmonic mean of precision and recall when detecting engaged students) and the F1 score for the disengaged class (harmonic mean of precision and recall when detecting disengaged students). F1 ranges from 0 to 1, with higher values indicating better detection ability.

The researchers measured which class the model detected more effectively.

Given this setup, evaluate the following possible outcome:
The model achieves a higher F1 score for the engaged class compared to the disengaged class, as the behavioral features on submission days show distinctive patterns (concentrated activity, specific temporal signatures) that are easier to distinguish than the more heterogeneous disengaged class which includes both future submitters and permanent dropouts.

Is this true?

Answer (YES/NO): YES